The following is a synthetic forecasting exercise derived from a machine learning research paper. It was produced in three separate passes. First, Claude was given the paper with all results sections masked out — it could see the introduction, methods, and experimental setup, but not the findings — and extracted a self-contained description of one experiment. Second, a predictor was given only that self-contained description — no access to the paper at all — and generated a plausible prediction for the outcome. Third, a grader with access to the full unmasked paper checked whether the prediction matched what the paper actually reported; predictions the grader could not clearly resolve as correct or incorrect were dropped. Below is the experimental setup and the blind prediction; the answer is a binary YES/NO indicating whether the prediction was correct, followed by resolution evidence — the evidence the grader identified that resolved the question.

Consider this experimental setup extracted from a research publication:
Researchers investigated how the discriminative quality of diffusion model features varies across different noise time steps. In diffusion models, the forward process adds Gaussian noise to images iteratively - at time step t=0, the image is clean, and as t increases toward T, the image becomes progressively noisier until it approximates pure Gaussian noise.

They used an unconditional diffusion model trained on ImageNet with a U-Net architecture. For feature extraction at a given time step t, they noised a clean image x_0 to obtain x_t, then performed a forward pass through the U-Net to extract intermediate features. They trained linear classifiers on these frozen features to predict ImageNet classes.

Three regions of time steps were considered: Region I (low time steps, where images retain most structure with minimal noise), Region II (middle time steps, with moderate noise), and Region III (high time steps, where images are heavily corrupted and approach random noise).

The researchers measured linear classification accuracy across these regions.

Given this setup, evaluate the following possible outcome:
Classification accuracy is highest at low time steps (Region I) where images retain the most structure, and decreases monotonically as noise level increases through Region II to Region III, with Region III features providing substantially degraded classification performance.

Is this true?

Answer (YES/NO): NO